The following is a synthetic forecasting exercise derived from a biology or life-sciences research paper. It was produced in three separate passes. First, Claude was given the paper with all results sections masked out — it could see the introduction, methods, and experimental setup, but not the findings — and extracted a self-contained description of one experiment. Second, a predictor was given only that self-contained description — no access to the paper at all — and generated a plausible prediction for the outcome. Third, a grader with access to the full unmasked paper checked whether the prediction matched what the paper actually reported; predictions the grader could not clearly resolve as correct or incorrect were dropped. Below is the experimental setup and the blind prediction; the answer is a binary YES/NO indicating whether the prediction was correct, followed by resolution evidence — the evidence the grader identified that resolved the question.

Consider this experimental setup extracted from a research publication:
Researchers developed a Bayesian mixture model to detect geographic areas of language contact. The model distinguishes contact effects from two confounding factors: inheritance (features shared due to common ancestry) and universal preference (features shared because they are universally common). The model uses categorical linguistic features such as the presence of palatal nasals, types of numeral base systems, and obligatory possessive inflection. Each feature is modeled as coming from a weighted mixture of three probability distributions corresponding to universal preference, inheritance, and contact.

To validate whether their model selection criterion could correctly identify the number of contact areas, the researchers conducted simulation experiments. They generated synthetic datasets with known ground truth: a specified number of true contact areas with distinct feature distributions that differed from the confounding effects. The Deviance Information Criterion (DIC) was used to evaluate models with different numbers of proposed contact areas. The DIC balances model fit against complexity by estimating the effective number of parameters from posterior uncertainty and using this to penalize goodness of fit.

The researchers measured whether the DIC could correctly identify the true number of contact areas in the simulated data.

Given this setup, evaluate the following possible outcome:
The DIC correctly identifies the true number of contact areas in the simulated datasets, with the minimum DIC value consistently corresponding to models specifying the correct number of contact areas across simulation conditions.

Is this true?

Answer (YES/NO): YES